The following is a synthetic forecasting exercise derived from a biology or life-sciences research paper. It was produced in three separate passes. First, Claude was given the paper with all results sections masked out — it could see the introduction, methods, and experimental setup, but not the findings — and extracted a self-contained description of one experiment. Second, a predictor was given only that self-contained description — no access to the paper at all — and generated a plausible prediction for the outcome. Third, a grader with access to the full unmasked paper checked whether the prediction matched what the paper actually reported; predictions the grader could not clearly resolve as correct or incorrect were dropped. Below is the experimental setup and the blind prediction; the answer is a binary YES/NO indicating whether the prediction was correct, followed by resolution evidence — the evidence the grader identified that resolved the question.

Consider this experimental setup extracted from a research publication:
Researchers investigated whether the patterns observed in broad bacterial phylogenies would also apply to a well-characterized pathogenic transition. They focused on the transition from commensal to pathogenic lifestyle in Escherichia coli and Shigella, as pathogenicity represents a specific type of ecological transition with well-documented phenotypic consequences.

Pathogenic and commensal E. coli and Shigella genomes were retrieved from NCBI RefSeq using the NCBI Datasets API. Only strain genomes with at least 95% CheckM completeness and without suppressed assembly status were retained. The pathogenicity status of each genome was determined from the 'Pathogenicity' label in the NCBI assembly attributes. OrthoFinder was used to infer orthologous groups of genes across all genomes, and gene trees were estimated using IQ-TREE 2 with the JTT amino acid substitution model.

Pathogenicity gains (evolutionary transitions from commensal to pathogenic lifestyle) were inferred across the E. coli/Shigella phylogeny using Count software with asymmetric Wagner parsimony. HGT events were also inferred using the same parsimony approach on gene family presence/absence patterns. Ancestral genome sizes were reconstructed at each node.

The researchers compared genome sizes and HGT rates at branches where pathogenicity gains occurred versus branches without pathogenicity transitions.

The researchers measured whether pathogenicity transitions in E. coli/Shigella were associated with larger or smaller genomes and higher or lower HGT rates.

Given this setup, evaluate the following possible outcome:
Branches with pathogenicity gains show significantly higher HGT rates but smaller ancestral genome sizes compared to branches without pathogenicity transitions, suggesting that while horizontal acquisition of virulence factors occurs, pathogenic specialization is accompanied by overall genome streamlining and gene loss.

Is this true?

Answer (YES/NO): NO